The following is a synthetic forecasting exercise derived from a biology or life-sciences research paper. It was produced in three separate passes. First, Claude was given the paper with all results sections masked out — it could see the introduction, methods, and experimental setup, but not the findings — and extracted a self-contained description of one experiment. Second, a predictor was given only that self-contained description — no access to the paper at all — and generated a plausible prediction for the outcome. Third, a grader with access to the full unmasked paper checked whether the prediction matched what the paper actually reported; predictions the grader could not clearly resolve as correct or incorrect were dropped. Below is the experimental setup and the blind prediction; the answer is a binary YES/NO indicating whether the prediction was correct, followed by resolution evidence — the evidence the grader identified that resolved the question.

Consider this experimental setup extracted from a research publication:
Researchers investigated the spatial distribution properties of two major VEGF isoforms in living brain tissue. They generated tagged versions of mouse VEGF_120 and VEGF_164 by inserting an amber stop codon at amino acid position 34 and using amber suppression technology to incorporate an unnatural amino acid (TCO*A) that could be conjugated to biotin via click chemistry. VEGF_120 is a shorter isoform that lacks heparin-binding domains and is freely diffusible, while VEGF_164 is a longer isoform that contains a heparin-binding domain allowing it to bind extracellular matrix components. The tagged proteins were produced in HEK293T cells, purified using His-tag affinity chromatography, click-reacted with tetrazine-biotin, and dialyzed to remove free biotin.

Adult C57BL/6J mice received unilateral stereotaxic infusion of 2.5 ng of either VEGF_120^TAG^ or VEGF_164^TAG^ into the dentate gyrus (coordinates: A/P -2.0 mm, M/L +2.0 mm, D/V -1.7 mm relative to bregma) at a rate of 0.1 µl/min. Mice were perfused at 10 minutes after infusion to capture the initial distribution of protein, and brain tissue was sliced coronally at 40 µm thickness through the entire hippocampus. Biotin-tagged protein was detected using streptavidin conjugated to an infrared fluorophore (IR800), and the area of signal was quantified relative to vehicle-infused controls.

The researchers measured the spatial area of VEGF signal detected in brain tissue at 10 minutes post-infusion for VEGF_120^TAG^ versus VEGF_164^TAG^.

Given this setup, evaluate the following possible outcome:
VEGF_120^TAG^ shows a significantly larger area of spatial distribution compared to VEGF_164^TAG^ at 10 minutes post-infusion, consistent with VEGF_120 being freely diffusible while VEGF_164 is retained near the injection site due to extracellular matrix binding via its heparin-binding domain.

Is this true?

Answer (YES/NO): NO